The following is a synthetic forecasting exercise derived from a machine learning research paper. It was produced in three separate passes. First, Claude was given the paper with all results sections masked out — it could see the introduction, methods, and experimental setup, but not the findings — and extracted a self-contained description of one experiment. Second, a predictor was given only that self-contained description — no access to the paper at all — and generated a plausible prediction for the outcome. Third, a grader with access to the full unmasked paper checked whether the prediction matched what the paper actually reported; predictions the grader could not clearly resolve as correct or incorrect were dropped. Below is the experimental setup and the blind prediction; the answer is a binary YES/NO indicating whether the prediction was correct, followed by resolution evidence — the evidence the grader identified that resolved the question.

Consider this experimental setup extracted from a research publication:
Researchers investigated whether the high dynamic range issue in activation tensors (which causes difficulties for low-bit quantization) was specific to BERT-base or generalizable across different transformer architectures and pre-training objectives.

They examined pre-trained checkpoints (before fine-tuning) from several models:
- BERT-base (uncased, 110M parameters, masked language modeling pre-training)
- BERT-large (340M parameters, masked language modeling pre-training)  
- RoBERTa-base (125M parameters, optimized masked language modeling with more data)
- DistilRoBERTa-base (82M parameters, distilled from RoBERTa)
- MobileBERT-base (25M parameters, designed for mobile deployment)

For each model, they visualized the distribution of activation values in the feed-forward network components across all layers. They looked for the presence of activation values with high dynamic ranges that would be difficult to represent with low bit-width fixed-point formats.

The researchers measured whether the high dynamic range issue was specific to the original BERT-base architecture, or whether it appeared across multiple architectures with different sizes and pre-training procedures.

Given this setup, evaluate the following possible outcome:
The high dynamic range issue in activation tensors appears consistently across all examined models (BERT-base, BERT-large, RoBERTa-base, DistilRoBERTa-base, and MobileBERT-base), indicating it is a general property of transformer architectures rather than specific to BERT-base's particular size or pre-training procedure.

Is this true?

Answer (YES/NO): YES